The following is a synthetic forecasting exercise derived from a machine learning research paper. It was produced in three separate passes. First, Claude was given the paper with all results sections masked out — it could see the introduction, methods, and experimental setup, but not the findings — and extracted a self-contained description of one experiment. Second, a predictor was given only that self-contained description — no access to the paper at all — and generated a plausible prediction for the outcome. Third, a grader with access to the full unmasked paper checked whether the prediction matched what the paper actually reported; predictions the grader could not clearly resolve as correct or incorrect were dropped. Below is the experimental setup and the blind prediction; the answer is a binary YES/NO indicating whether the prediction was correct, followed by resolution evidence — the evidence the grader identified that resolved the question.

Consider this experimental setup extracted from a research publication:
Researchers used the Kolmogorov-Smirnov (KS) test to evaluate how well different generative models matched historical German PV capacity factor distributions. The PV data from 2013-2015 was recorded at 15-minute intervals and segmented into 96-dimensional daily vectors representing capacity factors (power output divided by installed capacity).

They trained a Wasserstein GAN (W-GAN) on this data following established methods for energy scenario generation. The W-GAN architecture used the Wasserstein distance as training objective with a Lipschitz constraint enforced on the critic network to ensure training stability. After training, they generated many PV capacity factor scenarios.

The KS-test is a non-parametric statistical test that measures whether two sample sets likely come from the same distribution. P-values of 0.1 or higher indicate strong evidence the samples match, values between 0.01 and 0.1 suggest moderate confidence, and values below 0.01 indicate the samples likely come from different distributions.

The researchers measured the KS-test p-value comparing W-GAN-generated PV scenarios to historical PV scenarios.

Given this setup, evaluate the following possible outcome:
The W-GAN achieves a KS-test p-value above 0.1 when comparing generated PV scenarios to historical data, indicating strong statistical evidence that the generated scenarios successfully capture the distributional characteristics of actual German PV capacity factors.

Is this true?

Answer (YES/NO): NO